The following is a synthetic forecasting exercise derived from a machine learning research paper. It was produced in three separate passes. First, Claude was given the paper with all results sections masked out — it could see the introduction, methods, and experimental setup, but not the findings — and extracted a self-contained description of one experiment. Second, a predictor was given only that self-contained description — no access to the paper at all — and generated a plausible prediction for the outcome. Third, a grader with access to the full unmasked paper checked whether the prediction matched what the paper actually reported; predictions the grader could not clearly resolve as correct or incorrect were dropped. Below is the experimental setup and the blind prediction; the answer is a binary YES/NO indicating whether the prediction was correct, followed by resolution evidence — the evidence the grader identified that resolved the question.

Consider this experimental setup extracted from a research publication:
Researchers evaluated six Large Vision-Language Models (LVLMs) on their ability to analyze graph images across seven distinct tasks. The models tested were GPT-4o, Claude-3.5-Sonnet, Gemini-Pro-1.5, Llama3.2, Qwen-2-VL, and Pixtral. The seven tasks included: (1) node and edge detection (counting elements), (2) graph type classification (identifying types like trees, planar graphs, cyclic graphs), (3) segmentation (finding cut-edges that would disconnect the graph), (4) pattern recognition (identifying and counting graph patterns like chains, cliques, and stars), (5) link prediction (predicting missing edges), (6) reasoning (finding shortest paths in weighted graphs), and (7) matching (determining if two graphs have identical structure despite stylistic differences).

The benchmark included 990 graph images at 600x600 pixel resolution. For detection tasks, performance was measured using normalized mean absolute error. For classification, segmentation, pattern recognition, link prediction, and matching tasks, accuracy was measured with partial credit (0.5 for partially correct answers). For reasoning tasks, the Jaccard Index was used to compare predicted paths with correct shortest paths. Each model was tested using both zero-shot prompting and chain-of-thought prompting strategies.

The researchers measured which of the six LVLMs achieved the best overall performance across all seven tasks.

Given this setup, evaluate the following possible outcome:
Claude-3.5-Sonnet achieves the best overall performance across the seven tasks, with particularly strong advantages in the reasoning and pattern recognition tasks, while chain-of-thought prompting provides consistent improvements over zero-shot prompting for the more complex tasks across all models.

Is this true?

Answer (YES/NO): NO